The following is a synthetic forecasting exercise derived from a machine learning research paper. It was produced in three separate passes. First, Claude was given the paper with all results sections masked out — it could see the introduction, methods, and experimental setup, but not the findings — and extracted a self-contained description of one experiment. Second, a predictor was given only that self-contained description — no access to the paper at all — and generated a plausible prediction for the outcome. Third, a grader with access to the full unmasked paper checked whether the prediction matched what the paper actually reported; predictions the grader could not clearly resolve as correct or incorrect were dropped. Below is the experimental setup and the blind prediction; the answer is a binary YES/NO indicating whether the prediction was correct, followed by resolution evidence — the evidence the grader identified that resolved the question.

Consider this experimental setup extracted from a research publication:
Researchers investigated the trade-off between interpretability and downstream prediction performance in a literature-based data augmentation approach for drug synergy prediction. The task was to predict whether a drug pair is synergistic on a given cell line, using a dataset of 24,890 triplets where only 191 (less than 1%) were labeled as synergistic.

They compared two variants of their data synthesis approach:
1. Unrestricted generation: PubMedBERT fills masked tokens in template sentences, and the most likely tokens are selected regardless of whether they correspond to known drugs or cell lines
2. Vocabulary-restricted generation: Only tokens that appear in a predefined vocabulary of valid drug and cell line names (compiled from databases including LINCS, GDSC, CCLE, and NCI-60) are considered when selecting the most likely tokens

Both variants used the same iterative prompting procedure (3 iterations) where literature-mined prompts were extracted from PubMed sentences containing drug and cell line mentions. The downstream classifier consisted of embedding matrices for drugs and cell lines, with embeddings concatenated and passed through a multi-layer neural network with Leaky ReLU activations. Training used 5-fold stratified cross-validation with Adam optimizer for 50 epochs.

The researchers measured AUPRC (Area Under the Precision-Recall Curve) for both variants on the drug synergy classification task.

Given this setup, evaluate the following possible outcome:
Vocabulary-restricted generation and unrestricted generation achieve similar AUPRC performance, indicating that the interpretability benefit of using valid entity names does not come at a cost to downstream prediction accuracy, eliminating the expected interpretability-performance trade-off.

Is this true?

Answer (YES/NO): NO